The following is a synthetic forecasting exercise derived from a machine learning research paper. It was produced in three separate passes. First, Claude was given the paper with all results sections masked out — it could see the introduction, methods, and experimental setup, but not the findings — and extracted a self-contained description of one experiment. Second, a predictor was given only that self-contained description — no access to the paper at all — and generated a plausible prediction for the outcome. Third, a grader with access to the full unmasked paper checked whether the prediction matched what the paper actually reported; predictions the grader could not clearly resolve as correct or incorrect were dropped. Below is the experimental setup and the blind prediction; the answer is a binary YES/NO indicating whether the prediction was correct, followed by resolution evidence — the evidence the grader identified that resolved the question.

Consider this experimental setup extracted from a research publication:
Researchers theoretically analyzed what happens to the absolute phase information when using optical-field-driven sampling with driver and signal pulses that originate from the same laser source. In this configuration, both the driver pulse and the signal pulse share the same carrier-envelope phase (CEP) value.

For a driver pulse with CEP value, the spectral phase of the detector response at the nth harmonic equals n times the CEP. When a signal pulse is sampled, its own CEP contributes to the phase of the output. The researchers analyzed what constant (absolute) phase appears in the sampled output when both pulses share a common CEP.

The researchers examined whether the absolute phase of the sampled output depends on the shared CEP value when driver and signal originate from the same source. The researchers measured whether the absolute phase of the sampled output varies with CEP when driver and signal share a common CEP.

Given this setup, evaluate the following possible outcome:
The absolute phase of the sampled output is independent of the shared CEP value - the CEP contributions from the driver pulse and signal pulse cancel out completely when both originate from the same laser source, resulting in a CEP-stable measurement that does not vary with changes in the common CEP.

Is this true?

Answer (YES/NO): YES